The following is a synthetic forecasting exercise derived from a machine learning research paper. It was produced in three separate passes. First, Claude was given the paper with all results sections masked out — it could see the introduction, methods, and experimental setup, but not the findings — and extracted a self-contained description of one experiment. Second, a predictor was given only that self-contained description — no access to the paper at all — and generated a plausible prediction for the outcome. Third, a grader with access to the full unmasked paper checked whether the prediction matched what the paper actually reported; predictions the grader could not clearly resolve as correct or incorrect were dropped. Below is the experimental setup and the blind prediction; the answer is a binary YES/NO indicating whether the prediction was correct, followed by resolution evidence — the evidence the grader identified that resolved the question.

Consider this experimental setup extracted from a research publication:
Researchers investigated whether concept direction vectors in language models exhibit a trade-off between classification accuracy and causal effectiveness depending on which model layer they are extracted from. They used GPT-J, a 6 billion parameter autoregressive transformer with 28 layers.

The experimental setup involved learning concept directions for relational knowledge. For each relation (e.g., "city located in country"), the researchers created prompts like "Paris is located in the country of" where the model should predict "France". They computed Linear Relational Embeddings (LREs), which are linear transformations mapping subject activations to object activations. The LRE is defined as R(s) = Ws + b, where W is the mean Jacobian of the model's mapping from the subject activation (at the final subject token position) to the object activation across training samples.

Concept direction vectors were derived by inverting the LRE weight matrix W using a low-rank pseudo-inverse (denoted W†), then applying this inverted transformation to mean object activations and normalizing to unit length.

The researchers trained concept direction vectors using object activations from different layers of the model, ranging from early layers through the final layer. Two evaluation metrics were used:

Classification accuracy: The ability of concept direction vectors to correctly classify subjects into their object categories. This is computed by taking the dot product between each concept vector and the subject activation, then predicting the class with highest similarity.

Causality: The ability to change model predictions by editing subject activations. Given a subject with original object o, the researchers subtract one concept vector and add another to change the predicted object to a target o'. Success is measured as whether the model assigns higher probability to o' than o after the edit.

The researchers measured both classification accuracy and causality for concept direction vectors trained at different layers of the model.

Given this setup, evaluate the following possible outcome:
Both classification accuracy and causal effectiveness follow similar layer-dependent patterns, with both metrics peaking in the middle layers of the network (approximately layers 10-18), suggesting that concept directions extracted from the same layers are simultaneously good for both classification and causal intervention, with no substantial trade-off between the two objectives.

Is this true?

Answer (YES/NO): NO